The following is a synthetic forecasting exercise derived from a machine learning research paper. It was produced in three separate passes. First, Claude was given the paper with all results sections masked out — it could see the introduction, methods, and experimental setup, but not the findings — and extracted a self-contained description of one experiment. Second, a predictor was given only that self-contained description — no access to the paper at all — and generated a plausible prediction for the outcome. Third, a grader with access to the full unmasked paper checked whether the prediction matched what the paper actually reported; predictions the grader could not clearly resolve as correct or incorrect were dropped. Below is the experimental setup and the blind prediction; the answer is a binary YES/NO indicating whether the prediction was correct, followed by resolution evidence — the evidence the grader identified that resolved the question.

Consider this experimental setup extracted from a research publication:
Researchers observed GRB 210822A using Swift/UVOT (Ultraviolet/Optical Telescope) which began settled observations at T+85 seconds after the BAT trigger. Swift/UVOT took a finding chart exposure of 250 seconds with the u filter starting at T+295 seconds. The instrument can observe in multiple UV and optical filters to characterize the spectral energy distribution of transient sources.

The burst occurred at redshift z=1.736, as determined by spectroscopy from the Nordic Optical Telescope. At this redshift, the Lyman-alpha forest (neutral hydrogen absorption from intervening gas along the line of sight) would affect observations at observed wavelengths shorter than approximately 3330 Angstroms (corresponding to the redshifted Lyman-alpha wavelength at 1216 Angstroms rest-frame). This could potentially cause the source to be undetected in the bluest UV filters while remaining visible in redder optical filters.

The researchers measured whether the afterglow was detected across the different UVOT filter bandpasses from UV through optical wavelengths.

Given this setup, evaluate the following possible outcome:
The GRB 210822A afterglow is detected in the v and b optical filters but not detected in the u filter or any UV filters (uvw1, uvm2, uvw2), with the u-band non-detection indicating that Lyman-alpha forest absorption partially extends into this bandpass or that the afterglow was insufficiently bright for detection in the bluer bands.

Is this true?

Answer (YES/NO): NO